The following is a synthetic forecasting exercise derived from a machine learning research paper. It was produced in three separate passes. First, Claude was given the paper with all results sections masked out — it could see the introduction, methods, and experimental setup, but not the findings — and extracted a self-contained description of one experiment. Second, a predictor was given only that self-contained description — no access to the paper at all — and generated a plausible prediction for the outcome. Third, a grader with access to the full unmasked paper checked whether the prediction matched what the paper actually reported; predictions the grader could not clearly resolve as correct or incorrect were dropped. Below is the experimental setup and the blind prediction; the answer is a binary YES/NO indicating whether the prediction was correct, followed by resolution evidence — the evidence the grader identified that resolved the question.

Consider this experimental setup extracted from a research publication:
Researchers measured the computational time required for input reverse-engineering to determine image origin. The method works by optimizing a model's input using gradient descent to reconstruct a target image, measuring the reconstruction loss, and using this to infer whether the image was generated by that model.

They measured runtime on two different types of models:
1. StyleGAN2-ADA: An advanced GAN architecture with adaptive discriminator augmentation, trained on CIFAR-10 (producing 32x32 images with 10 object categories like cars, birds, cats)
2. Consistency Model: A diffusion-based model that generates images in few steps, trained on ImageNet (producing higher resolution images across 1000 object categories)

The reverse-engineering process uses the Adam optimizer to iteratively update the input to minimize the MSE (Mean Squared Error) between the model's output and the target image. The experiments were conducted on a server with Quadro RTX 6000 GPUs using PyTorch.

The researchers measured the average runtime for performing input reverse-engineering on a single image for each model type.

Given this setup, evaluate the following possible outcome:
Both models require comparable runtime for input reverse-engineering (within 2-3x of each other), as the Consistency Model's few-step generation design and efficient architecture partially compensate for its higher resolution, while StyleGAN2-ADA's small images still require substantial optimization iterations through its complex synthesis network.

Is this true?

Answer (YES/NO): YES